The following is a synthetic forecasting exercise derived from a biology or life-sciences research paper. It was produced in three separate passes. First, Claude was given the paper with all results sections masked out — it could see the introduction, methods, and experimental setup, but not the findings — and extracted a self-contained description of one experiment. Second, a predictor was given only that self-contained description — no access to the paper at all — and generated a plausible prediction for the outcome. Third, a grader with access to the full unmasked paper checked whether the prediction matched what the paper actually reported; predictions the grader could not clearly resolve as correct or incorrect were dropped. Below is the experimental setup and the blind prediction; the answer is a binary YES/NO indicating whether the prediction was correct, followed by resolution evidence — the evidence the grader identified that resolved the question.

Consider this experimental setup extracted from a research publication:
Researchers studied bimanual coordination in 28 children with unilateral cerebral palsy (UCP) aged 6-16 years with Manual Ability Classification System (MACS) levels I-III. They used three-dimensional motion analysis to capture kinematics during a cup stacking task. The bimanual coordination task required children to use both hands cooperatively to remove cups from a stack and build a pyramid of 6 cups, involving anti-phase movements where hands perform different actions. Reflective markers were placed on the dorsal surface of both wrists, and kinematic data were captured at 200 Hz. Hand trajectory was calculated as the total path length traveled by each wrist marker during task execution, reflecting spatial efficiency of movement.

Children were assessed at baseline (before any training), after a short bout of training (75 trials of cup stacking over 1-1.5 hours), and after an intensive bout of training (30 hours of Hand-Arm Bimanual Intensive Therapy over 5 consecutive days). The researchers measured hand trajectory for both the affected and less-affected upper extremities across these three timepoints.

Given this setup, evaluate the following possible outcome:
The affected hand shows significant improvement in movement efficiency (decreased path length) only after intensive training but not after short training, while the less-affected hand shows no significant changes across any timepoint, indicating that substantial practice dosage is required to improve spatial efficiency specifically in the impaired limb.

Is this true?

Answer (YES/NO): NO